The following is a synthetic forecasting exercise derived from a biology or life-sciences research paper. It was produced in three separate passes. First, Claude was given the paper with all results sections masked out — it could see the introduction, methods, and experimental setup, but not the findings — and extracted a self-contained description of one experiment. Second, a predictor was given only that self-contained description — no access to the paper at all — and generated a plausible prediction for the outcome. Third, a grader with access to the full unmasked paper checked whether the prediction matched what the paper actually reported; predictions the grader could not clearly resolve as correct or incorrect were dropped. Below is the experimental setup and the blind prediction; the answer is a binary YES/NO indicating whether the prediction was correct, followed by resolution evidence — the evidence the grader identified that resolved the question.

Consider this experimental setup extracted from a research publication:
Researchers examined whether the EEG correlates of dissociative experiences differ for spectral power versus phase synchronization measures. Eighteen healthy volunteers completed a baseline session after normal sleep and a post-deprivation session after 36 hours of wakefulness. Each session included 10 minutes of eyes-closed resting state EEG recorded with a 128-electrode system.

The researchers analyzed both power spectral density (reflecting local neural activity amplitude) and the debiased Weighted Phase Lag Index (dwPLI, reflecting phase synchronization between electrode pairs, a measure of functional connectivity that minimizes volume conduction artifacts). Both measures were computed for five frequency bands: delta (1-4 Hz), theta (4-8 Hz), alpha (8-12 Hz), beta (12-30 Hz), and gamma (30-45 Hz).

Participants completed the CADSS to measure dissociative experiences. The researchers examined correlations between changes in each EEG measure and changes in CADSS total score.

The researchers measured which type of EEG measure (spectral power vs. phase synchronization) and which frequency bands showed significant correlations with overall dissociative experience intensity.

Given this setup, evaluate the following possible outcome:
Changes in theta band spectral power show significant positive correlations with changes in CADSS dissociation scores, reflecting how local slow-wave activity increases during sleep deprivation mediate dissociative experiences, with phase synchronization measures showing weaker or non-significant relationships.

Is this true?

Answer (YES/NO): NO